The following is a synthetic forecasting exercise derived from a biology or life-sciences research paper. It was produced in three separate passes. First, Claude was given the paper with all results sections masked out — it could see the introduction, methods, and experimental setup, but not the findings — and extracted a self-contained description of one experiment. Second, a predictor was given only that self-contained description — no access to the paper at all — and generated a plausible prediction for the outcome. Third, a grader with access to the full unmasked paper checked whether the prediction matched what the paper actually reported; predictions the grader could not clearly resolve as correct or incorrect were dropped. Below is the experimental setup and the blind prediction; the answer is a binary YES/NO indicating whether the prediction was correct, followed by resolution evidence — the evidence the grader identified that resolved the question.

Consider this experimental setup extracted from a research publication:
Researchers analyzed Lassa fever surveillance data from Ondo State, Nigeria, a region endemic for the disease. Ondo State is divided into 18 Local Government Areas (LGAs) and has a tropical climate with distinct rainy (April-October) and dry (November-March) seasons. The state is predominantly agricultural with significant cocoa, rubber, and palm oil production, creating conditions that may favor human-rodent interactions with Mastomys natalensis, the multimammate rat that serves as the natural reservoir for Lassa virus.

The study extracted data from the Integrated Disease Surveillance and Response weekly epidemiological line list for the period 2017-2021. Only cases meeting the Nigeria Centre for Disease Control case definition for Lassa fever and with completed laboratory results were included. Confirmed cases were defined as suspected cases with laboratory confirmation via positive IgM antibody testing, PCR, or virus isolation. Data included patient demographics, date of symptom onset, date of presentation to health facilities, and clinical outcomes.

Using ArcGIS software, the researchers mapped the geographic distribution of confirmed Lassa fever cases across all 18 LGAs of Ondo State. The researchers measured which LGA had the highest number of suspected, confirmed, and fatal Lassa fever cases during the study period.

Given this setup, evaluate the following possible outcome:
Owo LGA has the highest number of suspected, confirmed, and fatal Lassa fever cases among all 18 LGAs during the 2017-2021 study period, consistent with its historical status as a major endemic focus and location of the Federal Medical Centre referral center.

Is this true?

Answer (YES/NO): YES